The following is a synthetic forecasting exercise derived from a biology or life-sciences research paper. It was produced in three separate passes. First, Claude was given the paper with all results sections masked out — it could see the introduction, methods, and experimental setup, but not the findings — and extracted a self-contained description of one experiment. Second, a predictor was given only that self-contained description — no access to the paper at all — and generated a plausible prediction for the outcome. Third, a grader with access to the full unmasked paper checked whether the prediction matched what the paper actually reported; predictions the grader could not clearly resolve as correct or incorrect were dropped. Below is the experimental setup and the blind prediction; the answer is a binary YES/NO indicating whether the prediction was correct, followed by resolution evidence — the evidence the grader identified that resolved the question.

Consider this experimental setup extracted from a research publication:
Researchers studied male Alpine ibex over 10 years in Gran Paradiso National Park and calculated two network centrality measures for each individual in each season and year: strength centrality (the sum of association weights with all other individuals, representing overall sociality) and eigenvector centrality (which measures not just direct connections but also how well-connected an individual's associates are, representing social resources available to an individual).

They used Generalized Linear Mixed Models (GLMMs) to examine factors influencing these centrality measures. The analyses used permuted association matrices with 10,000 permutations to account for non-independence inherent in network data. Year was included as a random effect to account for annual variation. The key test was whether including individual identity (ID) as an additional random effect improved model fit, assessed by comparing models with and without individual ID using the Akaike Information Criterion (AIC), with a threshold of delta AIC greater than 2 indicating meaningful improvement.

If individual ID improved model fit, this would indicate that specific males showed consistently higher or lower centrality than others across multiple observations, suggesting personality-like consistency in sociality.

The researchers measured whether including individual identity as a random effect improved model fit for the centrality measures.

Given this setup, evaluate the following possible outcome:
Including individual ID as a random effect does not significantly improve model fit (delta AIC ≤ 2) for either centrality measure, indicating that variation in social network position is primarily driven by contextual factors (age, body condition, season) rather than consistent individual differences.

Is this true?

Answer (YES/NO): NO